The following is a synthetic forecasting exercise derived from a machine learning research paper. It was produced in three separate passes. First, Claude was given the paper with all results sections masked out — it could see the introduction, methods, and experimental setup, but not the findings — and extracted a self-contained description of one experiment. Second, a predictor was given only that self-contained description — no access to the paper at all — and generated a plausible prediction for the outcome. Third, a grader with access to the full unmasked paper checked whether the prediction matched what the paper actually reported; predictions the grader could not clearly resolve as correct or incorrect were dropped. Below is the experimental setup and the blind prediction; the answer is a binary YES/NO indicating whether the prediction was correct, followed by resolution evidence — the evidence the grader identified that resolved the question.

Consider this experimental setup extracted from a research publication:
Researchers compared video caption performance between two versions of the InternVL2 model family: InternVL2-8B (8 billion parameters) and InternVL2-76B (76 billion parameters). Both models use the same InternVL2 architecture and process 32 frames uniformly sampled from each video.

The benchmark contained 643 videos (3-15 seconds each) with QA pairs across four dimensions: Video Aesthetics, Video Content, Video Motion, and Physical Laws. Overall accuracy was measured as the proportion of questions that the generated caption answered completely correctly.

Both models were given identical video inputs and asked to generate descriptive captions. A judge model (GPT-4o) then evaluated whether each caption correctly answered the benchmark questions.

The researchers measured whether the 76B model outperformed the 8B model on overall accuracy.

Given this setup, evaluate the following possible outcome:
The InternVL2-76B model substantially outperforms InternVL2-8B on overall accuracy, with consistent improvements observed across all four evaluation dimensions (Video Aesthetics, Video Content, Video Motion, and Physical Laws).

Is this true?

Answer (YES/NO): NO